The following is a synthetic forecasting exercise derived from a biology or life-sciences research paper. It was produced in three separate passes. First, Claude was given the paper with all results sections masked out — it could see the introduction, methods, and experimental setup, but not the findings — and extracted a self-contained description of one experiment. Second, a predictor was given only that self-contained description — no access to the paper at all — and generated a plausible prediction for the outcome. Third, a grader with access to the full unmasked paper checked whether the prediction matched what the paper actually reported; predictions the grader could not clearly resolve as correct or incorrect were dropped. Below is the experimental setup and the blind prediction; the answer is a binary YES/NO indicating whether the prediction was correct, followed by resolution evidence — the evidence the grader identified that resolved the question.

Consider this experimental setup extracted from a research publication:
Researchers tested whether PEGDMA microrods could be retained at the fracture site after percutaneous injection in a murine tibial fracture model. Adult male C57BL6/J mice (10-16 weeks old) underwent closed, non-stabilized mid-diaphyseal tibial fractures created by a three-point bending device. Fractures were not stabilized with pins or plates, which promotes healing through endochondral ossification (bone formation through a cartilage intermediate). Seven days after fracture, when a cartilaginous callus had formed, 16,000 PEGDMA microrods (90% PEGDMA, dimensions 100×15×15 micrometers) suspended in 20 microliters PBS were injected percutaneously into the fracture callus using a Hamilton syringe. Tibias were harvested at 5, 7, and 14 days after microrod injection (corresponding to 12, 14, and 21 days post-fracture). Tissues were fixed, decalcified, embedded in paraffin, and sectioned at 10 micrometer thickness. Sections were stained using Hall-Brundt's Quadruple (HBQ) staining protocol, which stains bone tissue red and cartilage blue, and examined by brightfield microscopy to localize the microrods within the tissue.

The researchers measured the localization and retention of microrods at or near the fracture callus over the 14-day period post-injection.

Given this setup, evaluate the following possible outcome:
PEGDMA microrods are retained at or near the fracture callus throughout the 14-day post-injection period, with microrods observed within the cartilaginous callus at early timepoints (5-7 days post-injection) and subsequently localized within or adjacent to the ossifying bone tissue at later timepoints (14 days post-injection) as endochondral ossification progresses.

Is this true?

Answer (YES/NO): NO